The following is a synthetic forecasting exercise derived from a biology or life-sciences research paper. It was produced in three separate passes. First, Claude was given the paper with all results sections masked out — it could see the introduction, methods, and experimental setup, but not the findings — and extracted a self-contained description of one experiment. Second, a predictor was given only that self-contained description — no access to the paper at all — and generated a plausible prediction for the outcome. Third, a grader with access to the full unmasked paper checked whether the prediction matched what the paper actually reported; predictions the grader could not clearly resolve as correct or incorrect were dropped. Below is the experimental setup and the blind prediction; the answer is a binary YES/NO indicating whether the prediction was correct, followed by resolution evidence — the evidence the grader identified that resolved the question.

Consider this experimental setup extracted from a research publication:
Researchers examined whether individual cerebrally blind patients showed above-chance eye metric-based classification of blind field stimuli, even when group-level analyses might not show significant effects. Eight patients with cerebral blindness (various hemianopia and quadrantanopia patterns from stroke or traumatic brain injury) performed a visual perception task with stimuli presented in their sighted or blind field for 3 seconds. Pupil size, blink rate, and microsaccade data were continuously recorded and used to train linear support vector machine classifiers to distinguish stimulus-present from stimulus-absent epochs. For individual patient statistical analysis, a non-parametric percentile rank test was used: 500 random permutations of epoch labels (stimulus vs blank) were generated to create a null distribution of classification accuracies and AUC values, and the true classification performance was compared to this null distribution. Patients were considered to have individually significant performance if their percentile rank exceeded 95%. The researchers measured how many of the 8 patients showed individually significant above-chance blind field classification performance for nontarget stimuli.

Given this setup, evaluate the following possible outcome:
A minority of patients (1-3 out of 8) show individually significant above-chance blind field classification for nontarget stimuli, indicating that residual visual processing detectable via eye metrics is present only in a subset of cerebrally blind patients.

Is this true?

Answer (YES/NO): YES